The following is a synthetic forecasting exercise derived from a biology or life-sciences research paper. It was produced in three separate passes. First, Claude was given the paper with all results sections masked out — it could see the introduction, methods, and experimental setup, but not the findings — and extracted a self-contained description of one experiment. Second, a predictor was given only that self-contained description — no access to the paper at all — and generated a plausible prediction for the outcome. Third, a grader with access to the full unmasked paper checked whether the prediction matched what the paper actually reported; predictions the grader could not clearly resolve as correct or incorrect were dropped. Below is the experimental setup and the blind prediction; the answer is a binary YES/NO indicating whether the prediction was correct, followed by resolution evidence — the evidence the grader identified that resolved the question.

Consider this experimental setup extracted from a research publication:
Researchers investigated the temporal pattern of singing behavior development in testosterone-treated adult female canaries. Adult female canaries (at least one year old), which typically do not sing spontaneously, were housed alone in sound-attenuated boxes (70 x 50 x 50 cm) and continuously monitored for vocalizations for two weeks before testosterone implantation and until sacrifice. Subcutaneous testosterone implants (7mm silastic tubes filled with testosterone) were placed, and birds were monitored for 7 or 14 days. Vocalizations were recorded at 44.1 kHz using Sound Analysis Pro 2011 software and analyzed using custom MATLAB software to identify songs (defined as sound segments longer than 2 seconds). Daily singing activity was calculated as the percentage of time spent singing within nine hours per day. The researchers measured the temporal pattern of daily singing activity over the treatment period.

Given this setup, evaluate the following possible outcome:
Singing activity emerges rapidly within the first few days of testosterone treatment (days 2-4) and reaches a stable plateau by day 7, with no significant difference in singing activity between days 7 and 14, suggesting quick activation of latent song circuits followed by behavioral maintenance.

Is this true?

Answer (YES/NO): NO